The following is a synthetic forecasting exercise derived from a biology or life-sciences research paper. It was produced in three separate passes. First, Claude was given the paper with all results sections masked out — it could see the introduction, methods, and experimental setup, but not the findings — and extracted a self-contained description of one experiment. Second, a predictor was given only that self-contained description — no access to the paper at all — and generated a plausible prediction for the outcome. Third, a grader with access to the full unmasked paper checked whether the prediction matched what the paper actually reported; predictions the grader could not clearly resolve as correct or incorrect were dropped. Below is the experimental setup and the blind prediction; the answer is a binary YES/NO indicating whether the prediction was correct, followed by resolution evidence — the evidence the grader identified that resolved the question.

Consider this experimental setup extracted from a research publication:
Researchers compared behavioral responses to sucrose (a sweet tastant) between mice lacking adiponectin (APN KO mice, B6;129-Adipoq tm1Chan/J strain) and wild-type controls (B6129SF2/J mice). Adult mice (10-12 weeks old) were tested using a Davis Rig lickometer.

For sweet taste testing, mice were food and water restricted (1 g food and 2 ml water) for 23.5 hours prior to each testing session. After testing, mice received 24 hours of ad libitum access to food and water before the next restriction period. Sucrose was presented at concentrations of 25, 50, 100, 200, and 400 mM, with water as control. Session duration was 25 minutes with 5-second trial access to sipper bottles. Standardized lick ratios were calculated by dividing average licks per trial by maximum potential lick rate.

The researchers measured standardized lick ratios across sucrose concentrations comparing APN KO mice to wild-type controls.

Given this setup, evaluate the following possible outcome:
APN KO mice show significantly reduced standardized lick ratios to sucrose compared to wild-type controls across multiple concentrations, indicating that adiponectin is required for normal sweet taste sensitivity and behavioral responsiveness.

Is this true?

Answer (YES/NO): NO